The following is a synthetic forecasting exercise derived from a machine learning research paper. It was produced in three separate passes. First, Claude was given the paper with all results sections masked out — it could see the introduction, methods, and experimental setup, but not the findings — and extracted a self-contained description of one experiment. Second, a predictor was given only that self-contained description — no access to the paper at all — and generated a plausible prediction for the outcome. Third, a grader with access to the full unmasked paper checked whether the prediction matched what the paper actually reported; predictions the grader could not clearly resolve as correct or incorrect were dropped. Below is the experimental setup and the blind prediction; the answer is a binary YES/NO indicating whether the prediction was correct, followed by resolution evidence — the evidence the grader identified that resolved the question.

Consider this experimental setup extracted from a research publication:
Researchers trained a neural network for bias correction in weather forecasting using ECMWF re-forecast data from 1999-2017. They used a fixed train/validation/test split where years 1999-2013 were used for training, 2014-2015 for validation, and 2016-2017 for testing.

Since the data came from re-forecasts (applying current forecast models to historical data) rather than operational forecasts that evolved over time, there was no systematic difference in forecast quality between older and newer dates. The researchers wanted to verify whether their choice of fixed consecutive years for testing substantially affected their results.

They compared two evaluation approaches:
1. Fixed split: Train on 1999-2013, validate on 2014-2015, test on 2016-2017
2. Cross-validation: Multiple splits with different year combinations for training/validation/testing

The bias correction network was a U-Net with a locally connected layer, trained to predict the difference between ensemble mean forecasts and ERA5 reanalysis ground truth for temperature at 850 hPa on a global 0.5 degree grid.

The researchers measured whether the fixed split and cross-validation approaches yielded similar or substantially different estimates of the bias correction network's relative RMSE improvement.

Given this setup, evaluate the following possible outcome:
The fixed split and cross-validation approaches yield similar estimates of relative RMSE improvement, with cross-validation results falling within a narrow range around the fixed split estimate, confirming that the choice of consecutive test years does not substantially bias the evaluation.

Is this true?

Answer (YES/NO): YES